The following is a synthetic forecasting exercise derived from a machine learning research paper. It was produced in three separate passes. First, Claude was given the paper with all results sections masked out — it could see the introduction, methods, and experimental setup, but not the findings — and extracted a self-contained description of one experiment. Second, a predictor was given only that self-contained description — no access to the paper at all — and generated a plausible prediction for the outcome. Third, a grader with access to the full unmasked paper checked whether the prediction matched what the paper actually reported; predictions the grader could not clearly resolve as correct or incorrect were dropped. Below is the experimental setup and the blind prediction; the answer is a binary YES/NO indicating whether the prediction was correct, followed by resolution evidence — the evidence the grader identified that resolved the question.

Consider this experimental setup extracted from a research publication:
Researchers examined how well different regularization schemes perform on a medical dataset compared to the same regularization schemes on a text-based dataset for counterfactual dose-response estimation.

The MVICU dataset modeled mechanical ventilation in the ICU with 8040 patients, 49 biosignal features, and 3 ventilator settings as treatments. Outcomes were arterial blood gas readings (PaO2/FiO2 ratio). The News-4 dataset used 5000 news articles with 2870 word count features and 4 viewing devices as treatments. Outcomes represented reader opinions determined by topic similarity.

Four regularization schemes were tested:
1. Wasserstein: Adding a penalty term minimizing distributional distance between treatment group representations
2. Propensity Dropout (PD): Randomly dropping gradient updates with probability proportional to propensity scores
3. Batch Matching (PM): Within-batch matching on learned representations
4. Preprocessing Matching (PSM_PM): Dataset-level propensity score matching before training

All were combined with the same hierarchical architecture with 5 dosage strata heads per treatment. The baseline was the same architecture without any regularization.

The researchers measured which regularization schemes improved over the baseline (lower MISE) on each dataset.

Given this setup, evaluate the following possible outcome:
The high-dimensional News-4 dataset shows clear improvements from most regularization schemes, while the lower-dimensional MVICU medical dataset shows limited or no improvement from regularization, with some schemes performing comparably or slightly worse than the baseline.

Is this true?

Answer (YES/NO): NO